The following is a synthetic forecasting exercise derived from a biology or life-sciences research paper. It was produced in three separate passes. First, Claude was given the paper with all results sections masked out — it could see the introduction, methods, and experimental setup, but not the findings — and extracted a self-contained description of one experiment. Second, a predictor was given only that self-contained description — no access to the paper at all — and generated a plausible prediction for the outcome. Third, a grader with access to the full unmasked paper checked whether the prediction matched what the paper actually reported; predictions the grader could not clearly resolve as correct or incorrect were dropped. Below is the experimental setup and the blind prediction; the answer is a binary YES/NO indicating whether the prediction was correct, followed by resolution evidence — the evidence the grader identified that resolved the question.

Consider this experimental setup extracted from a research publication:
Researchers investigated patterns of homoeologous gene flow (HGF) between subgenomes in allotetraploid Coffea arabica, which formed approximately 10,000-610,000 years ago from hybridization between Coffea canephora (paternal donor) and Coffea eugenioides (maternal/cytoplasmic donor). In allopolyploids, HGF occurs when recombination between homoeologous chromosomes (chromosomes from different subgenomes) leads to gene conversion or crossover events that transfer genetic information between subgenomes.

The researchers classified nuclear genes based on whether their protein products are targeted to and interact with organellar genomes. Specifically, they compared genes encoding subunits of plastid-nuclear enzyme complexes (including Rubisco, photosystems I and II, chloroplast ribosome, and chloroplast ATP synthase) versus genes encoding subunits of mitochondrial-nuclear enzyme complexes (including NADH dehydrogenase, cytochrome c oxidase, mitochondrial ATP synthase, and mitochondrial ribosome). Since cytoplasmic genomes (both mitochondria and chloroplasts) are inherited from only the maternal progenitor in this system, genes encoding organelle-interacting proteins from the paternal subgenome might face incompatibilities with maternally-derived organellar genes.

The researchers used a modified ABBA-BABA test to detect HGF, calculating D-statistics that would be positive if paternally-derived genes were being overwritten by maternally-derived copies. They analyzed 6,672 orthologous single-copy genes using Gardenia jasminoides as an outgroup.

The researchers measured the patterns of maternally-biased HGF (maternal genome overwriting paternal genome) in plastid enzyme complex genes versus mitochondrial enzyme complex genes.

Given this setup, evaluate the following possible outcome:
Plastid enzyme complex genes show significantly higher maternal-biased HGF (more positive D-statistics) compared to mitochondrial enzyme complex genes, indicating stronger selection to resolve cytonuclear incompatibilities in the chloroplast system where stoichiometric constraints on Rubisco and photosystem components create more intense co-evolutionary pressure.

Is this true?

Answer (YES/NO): YES